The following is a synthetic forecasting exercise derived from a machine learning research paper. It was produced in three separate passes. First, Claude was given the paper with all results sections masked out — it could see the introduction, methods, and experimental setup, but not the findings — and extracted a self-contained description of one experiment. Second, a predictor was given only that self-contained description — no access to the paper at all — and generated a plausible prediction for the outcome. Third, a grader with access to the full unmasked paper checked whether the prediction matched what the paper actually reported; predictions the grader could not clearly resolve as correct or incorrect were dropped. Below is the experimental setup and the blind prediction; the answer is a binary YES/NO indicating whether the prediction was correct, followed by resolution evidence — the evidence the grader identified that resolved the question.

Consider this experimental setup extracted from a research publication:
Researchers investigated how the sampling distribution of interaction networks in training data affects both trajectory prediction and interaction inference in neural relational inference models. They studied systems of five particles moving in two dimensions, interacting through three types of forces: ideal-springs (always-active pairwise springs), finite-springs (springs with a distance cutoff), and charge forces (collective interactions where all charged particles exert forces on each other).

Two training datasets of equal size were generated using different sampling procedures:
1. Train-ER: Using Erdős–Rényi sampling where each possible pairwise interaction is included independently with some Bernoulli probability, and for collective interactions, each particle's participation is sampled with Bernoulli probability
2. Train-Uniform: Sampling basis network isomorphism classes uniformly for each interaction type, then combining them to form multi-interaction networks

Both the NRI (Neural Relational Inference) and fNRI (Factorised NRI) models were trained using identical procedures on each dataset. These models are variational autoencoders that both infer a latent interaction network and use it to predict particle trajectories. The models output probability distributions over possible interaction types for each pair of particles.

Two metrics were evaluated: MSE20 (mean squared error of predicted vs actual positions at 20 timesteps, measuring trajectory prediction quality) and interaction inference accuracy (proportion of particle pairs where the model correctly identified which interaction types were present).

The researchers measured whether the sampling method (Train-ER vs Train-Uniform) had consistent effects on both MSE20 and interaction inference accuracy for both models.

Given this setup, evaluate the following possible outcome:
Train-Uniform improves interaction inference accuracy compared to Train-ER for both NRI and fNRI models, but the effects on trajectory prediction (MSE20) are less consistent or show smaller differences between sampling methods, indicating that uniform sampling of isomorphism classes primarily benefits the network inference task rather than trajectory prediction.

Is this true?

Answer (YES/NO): NO